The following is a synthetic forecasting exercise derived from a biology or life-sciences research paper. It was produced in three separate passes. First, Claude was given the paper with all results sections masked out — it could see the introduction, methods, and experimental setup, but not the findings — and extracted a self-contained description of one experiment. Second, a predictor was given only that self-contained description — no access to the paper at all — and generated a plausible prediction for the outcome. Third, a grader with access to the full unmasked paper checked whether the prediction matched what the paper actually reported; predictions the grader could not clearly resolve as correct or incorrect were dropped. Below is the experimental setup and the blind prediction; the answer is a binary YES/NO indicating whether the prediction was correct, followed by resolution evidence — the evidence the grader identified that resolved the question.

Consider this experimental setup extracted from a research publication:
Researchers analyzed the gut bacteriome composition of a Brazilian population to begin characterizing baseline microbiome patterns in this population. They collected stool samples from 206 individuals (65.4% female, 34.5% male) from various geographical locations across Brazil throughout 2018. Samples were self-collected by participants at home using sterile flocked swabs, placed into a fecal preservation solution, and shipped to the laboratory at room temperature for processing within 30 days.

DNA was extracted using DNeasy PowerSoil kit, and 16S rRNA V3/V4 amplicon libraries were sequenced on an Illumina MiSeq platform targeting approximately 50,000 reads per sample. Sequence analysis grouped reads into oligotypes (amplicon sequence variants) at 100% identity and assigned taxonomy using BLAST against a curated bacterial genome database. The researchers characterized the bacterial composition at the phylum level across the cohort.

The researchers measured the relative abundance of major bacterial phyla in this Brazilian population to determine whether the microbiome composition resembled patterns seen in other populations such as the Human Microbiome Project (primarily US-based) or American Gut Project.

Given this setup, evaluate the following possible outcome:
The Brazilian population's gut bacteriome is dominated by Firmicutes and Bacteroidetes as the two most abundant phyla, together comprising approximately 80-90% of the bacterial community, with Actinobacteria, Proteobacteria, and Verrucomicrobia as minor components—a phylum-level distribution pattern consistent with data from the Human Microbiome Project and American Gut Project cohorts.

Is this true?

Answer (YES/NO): YES